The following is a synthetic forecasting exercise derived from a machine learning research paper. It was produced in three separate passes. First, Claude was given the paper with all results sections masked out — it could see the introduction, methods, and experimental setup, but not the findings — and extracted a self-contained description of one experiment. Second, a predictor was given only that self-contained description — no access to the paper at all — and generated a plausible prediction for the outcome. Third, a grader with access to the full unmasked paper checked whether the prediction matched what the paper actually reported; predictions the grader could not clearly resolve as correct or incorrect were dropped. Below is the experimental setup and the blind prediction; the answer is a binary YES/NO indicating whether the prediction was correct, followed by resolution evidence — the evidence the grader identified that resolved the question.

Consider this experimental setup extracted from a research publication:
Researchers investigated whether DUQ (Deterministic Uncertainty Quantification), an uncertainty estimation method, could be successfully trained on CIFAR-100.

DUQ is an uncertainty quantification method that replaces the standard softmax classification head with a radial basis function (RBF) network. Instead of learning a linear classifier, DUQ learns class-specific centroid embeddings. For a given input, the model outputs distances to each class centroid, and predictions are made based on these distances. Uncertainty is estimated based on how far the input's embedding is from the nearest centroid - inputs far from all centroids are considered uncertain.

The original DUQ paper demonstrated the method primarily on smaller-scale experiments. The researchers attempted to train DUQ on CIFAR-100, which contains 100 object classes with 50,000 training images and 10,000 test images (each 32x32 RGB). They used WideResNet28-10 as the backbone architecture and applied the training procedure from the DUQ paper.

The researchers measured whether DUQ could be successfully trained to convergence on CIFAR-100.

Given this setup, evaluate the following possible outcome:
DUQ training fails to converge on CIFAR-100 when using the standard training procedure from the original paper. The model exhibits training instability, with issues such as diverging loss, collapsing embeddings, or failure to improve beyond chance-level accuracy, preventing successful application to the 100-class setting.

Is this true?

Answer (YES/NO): YES